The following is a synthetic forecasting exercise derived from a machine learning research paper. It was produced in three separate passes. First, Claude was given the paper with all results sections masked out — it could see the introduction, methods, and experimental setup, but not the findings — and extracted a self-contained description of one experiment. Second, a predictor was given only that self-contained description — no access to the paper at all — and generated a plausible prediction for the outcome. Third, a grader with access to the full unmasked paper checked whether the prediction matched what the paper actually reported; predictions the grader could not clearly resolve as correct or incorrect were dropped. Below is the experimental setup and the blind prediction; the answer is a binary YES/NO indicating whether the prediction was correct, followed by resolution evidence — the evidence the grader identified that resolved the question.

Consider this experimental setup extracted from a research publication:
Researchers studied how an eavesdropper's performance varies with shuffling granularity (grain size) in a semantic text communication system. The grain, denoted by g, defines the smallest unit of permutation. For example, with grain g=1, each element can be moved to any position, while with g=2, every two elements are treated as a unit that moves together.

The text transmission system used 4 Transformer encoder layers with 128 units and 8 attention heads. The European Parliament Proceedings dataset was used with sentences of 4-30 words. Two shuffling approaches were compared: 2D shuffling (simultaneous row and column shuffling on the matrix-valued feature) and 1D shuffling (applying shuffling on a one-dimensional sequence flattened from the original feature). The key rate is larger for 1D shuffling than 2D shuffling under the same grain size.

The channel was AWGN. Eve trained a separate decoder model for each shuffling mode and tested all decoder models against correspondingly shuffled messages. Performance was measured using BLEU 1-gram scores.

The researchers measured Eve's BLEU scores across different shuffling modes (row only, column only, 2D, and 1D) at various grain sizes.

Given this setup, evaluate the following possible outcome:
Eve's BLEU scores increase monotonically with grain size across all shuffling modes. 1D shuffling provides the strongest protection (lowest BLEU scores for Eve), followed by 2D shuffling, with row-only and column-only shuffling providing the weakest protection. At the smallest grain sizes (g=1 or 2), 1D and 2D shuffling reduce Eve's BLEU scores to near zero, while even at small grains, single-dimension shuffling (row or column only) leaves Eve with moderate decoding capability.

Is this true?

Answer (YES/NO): NO